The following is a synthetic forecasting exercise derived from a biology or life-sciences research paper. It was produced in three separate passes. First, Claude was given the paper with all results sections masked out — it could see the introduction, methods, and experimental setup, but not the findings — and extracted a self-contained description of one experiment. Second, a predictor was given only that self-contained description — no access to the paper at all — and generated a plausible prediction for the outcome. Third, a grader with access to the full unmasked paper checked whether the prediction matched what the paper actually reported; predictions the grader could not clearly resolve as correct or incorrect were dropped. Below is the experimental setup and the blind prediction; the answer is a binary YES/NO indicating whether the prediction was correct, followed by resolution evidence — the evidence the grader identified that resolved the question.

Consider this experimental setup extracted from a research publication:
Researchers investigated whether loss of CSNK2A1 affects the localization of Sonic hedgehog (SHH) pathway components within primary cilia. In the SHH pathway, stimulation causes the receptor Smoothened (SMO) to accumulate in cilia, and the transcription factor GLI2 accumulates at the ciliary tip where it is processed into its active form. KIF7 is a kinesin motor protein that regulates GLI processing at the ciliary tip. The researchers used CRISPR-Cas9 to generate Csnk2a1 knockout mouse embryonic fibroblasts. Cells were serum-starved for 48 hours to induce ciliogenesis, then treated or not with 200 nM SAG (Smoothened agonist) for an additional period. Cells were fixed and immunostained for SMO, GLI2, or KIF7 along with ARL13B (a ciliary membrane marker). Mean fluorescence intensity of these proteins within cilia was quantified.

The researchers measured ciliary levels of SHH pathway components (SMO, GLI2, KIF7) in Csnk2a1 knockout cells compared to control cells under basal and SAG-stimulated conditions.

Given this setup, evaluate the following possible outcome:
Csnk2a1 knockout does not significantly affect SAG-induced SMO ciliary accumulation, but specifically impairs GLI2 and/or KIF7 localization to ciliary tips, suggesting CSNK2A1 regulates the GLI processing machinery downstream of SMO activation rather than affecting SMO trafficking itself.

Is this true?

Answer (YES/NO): NO